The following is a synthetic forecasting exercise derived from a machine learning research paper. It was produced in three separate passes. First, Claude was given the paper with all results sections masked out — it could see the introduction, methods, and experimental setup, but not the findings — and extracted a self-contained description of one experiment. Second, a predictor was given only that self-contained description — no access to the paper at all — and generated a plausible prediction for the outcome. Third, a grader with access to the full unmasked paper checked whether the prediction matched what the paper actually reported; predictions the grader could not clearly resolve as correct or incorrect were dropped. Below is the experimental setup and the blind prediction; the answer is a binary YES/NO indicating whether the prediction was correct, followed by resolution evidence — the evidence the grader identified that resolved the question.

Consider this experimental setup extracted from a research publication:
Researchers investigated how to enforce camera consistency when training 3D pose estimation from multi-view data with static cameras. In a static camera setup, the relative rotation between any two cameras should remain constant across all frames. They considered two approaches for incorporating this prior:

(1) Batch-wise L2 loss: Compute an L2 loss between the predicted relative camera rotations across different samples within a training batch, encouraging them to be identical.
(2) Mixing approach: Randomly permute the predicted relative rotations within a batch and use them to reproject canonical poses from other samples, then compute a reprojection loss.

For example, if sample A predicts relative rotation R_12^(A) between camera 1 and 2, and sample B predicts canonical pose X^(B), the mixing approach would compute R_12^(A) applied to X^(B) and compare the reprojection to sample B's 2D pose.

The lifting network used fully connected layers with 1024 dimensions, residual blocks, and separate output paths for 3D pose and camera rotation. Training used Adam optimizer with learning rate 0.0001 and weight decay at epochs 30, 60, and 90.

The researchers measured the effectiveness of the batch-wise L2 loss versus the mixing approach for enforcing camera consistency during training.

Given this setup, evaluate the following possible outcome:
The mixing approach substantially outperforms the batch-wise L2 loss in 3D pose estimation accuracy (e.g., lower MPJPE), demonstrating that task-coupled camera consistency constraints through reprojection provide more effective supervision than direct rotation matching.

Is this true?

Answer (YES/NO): YES